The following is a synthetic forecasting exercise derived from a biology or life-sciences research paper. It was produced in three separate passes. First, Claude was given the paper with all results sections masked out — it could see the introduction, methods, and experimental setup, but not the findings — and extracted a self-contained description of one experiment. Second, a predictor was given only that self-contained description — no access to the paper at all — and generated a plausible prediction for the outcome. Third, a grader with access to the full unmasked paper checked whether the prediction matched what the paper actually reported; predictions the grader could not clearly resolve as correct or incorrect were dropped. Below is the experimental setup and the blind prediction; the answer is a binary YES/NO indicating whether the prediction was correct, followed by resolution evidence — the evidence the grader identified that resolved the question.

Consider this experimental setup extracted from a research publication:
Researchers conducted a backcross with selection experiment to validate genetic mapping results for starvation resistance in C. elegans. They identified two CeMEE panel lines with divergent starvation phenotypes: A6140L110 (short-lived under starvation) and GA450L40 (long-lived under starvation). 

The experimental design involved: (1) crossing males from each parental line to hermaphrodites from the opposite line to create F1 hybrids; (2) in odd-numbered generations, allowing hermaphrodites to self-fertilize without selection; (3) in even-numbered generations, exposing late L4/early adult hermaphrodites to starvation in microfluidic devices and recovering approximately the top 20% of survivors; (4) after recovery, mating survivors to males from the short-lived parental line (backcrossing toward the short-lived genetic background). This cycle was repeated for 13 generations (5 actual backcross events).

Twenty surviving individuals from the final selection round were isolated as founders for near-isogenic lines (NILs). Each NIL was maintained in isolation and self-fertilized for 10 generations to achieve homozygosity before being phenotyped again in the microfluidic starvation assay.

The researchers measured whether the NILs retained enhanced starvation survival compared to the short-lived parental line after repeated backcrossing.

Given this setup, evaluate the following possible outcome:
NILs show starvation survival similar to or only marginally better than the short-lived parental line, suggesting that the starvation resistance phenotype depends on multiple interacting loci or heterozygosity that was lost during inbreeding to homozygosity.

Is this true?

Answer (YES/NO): NO